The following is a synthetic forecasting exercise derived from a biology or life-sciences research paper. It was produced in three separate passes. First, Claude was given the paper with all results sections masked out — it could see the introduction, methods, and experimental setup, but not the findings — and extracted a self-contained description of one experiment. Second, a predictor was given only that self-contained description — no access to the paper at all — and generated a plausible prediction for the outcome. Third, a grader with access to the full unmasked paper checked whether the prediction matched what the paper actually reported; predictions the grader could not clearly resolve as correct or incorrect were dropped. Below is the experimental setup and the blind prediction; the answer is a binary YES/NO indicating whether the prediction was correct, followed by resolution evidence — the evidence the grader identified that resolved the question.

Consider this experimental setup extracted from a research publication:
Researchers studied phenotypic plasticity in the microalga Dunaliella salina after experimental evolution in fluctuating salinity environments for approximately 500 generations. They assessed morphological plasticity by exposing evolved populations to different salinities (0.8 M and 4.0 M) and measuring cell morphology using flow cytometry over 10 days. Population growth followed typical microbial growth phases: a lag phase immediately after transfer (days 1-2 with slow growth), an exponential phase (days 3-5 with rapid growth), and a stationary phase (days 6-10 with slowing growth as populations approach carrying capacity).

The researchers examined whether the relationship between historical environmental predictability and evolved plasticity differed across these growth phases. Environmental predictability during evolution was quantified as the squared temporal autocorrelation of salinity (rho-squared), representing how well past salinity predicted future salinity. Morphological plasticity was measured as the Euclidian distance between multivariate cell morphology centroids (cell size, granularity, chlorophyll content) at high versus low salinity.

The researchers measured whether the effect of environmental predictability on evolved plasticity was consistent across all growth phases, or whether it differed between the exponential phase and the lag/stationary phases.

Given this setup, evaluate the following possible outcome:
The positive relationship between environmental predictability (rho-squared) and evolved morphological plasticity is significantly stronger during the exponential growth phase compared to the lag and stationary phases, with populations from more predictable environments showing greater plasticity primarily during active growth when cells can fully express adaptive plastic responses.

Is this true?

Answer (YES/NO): NO